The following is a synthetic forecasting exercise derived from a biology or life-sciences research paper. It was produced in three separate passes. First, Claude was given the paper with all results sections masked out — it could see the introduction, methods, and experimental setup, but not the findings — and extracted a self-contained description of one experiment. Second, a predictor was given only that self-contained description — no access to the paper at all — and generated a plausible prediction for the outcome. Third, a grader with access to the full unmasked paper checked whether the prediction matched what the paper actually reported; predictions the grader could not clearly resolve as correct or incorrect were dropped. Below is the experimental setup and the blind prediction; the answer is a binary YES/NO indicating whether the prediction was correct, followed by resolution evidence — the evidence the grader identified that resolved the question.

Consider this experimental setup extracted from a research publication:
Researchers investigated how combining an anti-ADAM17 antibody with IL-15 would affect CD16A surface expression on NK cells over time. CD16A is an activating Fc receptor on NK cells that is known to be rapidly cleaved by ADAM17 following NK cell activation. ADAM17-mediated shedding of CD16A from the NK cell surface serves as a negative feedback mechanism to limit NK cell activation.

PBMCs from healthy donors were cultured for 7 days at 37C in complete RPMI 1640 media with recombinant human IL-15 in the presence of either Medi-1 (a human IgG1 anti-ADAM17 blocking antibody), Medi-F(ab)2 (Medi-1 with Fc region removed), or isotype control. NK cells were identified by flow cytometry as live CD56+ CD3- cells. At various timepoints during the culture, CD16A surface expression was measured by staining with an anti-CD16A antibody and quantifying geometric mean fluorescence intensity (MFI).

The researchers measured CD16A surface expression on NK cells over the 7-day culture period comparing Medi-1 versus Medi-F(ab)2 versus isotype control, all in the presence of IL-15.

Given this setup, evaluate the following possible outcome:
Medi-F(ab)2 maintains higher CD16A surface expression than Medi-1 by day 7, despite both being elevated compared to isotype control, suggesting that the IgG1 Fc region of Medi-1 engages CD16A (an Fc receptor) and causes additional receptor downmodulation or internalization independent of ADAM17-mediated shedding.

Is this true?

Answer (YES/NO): NO